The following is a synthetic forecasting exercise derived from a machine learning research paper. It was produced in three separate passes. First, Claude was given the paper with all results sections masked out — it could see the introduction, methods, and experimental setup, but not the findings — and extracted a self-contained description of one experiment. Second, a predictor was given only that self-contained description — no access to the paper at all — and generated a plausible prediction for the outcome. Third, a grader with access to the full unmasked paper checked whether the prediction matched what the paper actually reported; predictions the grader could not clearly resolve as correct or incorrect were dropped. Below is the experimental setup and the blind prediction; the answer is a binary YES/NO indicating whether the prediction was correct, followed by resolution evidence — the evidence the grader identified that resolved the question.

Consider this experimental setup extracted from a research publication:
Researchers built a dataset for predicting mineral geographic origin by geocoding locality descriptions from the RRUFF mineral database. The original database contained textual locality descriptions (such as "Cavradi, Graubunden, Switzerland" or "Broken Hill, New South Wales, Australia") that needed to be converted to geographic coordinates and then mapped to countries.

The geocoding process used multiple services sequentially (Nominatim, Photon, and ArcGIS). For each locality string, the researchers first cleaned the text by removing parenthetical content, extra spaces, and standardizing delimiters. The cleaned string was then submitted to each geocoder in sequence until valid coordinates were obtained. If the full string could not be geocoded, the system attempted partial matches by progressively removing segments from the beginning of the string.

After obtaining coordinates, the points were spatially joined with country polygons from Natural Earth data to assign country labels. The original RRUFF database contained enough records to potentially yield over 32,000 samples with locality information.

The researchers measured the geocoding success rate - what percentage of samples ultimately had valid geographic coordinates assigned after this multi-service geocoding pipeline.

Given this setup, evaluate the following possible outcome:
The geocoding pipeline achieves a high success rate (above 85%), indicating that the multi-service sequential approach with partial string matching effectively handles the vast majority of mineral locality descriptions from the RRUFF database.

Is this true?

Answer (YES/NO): YES